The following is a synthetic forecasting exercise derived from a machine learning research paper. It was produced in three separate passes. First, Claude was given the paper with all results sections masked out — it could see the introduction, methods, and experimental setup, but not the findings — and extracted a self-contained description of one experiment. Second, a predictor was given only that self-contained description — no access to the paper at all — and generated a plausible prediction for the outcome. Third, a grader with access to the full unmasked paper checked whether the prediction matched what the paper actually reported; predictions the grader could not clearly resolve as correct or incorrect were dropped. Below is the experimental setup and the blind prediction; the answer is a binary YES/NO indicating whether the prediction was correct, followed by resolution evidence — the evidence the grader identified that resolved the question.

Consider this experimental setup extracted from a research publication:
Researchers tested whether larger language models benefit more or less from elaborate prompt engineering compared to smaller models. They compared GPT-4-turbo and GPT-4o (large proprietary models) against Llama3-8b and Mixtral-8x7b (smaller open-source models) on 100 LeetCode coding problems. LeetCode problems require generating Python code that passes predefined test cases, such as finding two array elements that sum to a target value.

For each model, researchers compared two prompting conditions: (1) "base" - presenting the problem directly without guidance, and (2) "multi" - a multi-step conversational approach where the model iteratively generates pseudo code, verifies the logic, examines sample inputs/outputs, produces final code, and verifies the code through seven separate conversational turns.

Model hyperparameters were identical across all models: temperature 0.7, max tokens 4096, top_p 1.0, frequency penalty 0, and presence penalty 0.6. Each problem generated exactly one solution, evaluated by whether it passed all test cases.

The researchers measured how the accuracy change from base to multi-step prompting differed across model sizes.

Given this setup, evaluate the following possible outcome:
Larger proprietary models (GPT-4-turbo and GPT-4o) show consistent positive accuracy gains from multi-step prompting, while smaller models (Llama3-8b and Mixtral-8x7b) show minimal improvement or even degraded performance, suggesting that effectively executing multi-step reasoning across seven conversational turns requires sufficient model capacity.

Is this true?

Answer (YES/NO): YES